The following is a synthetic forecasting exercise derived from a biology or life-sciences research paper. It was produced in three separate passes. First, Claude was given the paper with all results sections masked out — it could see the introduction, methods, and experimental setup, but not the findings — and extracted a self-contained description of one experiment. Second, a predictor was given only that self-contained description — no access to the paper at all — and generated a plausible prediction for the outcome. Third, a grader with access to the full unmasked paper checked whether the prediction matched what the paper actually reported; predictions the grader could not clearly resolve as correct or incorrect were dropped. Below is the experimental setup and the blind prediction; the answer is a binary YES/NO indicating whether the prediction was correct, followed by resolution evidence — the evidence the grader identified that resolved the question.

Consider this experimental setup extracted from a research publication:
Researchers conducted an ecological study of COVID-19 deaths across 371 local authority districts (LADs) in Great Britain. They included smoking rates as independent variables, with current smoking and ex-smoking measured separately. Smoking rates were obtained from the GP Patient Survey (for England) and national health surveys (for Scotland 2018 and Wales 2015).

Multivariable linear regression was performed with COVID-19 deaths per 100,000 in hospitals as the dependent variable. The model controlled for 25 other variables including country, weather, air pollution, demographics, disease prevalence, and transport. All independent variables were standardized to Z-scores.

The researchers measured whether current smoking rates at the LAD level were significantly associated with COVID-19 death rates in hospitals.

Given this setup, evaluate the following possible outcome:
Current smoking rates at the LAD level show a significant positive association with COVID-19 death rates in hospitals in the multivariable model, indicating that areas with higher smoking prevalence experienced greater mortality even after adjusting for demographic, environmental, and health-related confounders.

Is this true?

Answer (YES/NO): NO